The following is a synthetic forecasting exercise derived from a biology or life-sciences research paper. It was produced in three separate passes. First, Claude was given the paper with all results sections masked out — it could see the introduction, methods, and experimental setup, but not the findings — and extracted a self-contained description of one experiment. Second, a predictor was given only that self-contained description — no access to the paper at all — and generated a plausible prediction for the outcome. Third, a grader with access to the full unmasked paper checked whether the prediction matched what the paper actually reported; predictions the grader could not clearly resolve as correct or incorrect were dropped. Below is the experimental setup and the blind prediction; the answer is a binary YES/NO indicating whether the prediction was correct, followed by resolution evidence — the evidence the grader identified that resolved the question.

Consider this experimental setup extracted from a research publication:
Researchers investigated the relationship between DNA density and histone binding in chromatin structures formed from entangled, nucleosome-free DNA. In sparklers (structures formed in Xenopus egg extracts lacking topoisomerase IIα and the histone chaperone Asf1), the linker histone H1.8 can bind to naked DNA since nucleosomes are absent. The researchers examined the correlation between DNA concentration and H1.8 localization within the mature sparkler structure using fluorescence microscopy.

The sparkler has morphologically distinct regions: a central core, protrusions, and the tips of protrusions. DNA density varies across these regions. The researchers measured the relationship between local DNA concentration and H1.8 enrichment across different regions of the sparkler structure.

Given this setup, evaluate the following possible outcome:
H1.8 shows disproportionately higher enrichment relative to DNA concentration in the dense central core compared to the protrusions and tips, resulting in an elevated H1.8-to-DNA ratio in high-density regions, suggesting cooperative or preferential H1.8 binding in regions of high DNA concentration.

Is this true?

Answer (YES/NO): YES